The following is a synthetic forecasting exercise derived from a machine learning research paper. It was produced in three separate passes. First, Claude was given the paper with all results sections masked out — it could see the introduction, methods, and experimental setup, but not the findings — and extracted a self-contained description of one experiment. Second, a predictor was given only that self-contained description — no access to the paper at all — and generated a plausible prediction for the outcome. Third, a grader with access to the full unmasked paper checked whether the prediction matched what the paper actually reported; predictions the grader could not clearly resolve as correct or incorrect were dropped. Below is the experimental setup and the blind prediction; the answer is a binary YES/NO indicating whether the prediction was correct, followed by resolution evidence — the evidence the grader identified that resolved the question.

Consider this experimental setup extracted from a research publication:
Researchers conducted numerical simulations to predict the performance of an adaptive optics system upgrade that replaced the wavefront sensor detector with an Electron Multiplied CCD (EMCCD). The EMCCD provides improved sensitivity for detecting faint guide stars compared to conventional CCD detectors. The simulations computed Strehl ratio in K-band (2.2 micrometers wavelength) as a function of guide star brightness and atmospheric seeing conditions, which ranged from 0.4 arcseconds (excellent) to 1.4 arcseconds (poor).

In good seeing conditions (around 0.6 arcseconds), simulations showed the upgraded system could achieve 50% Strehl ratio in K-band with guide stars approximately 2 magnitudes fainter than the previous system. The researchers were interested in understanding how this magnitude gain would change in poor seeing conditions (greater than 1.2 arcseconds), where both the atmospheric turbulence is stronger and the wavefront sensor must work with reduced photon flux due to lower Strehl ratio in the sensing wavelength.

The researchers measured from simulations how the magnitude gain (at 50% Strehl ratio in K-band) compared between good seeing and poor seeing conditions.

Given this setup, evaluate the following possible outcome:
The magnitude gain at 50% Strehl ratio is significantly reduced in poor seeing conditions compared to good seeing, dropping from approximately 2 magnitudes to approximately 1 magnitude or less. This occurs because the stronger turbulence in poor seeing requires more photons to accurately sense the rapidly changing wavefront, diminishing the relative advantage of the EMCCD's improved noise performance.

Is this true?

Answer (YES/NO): NO